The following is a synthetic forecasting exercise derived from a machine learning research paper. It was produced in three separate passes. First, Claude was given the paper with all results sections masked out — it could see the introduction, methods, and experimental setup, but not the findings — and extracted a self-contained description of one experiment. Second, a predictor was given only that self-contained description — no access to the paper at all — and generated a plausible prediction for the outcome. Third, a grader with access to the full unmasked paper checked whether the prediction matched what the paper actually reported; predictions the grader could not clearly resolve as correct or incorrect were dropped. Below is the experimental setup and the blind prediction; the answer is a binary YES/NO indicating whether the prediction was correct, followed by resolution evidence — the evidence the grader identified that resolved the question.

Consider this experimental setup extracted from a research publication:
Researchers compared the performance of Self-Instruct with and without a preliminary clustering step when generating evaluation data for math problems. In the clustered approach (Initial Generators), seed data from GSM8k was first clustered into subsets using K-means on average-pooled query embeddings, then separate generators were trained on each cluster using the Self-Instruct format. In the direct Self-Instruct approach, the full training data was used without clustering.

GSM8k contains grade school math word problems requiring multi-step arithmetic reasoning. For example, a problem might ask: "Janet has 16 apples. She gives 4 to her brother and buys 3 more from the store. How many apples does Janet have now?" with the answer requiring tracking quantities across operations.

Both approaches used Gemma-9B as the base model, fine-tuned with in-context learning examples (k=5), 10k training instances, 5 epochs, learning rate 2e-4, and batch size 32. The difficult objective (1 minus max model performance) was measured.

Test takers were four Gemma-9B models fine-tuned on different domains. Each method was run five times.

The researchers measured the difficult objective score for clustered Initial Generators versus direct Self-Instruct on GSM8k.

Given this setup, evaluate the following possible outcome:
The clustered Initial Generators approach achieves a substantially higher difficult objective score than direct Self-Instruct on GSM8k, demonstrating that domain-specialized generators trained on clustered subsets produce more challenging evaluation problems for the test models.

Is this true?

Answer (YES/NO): YES